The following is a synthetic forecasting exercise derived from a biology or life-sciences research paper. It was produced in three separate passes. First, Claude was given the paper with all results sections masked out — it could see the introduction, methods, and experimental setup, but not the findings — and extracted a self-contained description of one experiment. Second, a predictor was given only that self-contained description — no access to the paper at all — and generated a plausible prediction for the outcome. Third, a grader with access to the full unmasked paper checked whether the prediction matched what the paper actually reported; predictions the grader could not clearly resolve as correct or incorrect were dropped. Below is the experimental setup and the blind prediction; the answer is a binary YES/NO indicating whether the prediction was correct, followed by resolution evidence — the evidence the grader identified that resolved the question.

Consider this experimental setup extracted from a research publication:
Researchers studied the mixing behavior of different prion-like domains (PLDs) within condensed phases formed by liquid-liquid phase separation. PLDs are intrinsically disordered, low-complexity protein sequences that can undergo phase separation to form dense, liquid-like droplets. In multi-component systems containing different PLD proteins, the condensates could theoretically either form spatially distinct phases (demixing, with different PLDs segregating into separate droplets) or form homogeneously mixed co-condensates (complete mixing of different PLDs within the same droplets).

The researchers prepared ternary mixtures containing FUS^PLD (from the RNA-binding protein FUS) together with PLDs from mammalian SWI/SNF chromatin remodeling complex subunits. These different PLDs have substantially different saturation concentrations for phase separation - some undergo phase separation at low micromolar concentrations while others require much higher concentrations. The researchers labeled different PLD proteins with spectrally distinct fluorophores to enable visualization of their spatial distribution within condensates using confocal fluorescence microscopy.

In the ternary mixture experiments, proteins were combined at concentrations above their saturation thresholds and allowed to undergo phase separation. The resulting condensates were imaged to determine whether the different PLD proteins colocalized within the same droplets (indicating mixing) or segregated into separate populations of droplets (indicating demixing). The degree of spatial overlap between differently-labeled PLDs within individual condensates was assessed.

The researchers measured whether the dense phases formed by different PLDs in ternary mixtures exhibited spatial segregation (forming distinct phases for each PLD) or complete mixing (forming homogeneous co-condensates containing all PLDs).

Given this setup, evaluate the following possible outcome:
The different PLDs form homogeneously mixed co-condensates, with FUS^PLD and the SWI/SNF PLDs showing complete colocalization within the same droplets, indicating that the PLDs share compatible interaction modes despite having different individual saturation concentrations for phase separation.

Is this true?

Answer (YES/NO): YES